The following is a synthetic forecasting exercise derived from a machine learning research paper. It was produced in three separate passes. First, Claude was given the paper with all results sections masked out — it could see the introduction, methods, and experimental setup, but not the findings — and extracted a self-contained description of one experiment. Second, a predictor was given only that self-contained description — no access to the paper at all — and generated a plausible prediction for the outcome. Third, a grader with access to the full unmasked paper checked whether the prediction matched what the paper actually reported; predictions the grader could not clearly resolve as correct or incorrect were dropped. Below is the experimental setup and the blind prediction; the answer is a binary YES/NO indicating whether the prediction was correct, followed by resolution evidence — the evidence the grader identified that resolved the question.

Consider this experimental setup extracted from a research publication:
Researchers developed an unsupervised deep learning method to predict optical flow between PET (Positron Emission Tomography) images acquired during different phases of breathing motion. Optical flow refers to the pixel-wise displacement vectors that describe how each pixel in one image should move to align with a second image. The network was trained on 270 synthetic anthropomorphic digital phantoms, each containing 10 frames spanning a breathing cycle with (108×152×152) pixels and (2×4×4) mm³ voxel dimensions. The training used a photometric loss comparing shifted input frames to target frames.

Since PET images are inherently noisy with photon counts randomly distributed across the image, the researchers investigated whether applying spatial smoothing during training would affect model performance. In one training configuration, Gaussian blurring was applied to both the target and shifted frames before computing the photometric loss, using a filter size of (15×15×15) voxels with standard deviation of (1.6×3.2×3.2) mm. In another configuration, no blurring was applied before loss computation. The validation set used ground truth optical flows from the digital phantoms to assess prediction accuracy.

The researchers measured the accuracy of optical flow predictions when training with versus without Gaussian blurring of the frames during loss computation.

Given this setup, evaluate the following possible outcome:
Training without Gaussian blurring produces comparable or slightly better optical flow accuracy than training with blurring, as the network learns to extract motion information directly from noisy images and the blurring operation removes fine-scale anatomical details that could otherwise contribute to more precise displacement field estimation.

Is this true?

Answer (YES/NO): NO